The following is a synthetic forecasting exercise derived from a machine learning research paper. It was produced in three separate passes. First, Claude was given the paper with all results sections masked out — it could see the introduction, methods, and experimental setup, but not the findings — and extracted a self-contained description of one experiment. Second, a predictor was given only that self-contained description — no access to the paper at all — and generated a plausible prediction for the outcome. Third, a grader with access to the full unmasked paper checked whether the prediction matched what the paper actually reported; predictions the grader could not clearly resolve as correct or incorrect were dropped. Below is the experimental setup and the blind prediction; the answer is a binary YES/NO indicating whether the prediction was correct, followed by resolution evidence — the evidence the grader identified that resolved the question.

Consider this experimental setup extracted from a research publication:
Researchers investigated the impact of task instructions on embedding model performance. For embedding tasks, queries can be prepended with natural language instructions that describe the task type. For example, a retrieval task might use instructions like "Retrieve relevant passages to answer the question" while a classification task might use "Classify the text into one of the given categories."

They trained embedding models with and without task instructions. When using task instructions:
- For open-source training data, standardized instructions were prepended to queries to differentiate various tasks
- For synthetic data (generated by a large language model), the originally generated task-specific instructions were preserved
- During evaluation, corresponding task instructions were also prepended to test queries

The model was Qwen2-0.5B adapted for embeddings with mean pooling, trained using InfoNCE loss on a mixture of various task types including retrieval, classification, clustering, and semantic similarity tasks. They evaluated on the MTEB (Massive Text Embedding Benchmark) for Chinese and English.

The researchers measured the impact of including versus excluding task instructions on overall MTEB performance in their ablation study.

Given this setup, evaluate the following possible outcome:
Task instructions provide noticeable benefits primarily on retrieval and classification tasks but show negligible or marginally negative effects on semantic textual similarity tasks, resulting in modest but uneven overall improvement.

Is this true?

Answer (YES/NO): NO